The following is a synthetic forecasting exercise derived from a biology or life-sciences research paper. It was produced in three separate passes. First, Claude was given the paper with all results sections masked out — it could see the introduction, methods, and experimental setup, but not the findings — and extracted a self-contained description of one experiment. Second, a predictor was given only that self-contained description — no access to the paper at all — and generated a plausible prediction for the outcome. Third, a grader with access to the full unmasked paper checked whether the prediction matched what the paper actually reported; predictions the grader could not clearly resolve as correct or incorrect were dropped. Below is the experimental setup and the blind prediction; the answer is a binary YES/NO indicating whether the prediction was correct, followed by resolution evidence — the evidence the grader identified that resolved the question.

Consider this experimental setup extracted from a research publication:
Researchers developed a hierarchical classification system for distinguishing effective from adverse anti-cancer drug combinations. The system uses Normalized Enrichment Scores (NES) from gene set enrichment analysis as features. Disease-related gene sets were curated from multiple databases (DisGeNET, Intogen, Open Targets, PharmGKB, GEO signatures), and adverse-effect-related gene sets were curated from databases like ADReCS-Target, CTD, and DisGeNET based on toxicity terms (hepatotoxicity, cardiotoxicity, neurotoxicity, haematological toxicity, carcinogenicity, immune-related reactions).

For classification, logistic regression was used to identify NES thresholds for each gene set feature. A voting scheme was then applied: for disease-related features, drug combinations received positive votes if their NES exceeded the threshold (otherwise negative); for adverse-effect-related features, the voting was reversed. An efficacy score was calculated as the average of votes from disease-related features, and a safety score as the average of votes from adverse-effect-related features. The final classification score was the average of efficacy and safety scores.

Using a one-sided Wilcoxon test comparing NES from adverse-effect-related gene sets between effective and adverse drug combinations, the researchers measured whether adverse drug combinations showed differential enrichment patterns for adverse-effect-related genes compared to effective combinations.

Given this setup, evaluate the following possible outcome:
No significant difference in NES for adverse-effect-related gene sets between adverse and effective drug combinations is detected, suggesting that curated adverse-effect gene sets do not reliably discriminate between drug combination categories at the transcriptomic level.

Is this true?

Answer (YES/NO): NO